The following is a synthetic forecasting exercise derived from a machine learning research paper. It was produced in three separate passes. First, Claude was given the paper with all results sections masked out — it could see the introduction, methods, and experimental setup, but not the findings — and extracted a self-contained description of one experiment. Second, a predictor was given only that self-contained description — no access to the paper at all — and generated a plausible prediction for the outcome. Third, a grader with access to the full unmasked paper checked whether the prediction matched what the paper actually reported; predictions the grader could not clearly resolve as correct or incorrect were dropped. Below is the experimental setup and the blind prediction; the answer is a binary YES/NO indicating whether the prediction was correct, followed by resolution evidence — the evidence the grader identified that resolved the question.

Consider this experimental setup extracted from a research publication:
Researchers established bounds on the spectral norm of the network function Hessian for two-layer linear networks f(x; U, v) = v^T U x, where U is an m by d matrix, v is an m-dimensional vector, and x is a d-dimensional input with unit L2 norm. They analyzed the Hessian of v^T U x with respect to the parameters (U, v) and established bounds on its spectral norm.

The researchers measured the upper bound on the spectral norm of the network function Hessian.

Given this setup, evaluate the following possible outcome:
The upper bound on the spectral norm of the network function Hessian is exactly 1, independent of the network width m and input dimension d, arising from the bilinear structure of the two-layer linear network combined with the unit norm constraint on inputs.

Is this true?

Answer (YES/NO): YES